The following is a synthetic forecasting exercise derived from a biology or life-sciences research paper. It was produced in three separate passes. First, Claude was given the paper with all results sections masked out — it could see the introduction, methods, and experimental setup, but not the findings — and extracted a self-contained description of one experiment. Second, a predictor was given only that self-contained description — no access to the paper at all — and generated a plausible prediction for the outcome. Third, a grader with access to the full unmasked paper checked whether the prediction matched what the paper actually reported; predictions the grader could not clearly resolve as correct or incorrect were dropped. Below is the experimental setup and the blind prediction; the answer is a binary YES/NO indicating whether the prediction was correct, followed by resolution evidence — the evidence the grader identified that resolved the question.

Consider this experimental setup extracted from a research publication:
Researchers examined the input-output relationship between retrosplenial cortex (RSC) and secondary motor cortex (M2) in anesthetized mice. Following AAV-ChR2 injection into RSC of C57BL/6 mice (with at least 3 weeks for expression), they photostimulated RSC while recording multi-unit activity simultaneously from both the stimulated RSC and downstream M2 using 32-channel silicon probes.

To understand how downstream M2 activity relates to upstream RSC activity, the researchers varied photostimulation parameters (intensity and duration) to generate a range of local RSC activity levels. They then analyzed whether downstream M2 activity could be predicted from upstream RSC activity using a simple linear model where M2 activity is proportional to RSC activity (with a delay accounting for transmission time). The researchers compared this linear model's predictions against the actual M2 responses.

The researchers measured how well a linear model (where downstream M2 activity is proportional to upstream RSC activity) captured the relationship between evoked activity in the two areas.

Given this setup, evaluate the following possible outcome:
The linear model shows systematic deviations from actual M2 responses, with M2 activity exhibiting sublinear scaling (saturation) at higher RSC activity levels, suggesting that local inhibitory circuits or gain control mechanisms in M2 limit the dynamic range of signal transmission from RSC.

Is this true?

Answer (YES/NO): NO